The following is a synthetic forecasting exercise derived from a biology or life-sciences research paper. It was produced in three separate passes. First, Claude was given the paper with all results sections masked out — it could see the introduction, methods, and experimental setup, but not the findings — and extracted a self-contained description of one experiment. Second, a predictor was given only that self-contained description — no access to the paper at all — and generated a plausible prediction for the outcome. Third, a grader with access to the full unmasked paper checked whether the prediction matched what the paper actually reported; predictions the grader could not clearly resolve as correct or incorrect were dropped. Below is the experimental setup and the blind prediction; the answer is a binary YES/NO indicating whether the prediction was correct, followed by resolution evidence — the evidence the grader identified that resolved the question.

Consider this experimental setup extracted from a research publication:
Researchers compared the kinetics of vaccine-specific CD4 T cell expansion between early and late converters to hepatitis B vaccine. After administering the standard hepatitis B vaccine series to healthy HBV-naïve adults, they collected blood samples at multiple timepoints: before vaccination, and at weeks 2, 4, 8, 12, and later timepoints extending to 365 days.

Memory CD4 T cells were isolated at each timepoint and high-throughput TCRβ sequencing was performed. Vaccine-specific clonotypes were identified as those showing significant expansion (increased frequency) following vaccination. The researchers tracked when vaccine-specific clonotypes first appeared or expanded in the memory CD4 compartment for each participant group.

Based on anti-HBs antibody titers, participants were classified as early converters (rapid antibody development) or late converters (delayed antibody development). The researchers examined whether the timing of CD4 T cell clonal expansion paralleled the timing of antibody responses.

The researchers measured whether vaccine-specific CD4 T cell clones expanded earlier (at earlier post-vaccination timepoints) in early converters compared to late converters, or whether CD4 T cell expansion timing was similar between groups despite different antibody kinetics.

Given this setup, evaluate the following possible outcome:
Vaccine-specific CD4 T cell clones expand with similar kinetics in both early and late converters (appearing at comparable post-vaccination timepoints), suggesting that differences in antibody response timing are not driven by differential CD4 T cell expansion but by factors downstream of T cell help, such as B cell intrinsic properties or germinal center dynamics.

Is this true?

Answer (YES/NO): NO